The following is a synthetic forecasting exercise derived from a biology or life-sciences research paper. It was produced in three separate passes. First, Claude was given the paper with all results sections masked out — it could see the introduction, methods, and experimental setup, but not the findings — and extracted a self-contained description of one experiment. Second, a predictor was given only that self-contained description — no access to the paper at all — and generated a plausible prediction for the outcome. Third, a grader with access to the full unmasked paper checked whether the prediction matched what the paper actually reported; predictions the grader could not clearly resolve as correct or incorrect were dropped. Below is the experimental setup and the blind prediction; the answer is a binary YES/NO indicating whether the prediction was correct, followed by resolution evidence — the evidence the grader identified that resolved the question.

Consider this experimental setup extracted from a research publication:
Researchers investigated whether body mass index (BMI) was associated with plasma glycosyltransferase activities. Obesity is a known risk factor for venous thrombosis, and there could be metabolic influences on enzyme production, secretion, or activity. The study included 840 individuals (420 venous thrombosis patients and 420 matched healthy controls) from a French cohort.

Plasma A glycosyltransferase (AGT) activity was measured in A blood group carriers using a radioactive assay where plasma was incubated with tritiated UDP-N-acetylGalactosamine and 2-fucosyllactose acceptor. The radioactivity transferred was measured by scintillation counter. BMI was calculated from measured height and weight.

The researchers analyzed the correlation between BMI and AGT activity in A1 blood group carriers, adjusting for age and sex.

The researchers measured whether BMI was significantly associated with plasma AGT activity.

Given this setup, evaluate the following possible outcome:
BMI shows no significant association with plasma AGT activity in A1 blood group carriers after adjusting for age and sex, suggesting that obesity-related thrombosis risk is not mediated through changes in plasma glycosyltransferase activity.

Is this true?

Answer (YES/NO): NO